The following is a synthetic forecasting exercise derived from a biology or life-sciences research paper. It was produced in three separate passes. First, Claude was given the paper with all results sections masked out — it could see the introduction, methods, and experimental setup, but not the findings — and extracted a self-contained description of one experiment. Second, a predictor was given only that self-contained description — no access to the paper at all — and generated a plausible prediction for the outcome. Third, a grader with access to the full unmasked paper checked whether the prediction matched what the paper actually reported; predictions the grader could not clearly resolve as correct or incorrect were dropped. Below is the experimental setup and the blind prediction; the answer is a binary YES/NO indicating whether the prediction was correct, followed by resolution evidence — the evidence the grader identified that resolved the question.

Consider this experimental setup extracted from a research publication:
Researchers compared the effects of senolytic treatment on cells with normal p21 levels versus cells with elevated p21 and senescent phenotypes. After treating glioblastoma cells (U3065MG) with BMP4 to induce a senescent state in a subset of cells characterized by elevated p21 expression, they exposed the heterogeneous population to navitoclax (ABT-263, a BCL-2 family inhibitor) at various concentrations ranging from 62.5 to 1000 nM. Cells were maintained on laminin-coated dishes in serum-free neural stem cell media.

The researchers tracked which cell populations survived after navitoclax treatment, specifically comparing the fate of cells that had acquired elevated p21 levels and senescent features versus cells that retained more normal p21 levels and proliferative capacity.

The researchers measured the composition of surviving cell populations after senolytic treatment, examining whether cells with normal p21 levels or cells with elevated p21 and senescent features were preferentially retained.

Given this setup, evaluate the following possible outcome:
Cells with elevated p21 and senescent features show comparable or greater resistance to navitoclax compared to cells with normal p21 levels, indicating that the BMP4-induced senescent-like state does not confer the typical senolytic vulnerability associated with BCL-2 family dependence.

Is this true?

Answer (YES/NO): NO